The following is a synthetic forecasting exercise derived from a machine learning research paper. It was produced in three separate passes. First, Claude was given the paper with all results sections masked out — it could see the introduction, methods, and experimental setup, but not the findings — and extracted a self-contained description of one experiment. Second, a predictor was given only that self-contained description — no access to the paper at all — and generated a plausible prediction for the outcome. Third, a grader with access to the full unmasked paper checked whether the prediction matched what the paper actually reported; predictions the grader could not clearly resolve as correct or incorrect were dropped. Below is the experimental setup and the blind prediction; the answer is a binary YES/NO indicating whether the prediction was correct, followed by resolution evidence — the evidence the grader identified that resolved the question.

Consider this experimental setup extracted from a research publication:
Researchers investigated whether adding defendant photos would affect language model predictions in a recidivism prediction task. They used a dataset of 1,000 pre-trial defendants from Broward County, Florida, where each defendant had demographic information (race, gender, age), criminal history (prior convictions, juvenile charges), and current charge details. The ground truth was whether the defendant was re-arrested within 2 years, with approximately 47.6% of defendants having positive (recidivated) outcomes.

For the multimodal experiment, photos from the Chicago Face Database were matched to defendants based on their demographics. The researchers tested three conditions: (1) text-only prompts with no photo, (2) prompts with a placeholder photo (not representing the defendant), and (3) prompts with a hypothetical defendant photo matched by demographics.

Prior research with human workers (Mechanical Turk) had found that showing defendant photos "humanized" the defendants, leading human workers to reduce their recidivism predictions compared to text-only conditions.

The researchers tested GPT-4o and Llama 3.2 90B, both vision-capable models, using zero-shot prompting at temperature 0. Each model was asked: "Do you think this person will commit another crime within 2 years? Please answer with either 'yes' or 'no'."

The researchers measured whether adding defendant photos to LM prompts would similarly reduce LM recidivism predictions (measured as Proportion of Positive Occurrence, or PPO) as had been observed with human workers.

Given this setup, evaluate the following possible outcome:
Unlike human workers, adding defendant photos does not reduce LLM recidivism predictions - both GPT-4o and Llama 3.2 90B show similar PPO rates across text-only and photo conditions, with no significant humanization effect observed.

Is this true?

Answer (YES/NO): NO